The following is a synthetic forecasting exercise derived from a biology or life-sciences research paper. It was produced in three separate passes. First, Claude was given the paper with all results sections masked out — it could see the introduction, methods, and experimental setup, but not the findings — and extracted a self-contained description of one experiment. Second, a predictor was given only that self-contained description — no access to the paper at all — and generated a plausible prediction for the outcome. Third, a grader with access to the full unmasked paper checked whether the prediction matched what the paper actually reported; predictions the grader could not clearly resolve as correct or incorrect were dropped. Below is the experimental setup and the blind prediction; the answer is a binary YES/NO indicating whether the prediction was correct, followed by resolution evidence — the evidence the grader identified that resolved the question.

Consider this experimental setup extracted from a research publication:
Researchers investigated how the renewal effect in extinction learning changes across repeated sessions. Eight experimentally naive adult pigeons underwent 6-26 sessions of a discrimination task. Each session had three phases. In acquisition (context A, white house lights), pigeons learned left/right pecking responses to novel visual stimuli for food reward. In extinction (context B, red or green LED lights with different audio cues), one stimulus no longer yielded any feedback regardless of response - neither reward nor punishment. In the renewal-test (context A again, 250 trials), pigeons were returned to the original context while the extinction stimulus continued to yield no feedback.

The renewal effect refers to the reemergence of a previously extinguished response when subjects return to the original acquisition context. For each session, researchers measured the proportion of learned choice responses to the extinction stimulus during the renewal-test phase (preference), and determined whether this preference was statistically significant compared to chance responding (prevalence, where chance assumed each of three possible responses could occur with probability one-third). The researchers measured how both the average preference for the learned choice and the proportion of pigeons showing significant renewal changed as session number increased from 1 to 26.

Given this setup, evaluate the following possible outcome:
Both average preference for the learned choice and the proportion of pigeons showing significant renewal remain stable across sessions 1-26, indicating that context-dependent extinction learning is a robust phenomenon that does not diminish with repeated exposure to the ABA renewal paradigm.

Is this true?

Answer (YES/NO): NO